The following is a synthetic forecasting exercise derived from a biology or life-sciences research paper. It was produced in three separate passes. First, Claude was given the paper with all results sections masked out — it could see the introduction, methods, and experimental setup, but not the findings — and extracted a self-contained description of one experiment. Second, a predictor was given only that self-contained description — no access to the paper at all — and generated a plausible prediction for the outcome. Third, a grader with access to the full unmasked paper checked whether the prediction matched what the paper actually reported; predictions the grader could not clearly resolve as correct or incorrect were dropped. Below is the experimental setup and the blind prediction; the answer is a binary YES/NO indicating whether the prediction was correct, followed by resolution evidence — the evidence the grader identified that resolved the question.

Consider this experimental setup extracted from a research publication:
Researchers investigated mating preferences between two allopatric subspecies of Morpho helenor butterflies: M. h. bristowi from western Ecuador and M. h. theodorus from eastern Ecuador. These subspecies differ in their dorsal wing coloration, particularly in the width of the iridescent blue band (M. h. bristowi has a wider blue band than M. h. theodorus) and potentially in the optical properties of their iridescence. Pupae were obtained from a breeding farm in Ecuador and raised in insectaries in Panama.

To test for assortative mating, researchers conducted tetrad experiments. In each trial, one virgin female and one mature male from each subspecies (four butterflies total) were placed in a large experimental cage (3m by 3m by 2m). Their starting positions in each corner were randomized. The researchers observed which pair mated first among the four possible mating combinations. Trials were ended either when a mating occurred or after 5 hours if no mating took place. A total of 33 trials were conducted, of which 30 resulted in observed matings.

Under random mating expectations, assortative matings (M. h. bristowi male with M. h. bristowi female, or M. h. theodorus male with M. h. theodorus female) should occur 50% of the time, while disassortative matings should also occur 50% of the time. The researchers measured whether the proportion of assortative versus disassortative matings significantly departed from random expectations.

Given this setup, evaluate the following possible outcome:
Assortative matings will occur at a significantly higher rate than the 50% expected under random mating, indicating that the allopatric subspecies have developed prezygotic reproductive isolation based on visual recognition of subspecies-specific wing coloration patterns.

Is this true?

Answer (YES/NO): YES